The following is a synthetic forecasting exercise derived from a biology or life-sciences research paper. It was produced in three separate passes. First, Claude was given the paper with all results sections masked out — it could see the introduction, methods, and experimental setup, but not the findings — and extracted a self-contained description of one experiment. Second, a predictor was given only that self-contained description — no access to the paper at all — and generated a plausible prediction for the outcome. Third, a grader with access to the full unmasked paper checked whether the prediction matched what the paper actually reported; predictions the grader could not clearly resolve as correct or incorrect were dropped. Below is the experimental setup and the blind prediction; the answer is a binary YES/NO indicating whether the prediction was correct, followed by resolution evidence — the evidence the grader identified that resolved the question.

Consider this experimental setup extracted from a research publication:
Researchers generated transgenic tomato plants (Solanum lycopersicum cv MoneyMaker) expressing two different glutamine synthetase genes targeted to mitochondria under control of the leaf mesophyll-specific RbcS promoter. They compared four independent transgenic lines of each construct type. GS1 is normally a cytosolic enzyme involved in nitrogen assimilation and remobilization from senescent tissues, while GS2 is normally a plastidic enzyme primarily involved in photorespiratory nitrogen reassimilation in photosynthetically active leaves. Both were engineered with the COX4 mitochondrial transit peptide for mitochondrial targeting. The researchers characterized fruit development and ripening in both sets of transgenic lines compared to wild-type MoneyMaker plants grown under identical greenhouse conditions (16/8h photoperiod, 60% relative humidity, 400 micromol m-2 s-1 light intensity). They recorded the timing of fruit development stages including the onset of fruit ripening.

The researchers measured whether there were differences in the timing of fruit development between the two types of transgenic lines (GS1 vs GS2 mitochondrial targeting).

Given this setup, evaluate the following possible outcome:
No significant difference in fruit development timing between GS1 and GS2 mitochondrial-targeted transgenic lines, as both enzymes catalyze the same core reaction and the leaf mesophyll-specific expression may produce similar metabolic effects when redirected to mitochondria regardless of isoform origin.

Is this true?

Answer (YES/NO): YES